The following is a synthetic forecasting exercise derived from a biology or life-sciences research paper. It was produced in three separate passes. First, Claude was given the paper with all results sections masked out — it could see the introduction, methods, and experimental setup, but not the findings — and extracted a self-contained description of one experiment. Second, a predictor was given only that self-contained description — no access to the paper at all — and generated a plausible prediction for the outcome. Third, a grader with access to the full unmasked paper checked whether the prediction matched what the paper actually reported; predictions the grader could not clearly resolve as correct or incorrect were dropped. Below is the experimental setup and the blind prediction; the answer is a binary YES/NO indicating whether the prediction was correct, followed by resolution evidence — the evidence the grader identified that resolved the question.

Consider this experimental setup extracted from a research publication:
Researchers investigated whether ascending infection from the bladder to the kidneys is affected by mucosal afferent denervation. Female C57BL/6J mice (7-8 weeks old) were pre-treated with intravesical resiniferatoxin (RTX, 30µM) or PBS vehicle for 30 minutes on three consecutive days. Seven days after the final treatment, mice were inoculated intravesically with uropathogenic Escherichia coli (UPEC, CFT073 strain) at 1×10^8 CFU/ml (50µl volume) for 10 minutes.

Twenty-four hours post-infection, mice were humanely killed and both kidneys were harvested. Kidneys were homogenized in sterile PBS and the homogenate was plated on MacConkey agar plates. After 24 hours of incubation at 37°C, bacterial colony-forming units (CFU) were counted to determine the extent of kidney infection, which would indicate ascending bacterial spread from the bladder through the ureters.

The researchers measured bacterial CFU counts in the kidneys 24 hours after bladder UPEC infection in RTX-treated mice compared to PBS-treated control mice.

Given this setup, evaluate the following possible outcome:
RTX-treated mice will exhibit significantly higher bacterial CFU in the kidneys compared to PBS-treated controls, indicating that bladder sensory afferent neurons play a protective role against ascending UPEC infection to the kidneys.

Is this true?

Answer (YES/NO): YES